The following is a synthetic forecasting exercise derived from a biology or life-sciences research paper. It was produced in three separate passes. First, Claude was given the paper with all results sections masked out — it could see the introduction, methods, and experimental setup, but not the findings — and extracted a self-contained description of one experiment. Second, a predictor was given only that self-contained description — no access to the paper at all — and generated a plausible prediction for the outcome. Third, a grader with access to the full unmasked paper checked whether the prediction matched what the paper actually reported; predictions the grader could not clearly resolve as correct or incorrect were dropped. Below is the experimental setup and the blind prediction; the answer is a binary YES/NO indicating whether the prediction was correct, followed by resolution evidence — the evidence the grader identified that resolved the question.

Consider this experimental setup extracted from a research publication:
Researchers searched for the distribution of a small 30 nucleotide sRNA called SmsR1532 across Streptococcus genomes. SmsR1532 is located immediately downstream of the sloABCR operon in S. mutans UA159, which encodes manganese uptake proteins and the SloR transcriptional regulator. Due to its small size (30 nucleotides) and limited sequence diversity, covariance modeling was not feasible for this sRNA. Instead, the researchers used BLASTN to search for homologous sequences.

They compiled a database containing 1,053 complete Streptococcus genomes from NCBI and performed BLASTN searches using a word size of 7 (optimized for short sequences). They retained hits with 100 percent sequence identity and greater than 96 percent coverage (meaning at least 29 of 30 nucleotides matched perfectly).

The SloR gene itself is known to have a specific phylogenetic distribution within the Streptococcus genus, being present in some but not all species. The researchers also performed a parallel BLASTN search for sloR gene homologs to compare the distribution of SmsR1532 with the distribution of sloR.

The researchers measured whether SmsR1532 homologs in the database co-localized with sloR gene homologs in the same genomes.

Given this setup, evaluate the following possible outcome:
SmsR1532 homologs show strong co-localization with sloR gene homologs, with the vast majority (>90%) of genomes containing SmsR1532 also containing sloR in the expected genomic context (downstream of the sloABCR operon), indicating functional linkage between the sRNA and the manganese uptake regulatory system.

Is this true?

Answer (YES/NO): YES